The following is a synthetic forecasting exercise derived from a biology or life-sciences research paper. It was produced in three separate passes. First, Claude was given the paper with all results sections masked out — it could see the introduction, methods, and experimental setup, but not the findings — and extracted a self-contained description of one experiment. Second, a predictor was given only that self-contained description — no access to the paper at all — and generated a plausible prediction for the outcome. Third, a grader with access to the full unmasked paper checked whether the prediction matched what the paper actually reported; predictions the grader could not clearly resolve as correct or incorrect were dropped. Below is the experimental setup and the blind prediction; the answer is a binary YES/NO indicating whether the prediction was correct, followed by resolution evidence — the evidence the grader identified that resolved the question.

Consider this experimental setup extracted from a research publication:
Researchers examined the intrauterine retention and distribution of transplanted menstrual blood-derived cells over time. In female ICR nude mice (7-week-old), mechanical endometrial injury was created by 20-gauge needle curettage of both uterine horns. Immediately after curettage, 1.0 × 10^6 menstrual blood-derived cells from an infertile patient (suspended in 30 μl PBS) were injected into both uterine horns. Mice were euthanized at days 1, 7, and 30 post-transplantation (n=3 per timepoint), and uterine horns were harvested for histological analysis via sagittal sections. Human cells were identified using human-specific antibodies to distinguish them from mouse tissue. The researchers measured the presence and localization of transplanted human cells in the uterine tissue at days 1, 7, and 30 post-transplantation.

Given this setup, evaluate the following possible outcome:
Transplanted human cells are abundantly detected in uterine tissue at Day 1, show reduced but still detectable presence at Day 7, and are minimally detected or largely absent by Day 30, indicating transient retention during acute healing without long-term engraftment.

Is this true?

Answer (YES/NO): YES